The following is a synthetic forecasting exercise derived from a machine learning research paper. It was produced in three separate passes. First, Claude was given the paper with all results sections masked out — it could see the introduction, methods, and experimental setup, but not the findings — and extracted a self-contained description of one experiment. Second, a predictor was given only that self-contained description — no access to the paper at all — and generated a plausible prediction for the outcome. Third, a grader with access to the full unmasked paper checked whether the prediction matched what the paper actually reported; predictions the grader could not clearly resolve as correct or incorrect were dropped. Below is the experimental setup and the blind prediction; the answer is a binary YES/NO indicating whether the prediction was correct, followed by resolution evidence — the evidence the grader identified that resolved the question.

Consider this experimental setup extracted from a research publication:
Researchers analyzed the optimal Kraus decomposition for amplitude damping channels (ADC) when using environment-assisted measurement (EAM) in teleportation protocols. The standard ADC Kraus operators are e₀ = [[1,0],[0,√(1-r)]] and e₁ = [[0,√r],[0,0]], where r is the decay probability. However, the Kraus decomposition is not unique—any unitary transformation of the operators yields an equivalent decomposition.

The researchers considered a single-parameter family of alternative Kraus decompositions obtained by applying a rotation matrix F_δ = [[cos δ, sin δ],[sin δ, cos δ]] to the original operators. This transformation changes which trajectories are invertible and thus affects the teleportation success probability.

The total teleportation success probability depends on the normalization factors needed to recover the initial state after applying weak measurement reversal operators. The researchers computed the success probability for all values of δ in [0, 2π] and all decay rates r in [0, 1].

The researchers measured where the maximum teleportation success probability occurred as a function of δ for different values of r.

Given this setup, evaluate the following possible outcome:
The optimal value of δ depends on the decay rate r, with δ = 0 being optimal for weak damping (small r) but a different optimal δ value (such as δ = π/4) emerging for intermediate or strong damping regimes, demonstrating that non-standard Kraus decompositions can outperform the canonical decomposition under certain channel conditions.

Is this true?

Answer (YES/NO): NO